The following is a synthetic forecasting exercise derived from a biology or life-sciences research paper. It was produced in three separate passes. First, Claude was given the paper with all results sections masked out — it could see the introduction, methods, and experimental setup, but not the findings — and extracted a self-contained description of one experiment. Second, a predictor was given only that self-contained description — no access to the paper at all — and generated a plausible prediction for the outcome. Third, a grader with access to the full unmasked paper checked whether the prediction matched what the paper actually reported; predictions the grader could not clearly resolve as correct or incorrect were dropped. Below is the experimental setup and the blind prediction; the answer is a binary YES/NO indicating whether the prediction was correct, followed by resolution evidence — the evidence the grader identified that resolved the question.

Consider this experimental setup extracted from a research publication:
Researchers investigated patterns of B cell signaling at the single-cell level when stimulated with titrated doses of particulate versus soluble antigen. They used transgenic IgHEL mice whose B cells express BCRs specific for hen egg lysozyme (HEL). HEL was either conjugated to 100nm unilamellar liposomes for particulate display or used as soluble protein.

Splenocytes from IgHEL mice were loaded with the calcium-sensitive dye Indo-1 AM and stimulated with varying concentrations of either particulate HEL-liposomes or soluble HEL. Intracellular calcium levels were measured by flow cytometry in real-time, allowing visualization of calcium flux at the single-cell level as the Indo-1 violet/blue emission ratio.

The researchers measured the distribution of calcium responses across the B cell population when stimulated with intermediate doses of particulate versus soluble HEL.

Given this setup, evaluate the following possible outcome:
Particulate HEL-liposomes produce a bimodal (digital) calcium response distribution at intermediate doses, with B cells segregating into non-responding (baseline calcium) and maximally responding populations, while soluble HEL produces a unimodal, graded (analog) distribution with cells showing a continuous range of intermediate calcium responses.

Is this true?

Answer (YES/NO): YES